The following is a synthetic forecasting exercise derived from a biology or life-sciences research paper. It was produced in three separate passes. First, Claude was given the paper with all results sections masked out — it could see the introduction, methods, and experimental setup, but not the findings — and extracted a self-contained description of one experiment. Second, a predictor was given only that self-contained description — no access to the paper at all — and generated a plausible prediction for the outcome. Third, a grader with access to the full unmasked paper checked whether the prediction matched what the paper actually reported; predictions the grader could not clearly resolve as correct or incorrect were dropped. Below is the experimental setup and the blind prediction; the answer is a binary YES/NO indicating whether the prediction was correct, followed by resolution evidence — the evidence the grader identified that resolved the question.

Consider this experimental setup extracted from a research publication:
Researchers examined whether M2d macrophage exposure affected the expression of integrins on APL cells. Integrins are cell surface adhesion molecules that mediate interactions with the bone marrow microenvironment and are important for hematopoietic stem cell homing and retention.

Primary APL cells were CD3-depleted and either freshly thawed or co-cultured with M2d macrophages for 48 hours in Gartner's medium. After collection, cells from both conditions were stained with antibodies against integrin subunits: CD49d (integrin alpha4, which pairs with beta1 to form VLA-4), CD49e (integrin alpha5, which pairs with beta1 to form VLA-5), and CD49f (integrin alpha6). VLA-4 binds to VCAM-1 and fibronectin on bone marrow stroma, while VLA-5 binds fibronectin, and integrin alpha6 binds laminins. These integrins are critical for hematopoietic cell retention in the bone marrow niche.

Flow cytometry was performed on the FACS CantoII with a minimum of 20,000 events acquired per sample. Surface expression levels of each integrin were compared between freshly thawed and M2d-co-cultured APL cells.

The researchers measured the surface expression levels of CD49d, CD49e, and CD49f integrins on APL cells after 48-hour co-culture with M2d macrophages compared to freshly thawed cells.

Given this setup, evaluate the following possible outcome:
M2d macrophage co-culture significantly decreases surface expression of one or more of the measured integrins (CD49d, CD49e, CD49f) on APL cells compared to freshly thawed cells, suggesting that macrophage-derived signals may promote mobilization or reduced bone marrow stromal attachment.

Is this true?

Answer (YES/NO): NO